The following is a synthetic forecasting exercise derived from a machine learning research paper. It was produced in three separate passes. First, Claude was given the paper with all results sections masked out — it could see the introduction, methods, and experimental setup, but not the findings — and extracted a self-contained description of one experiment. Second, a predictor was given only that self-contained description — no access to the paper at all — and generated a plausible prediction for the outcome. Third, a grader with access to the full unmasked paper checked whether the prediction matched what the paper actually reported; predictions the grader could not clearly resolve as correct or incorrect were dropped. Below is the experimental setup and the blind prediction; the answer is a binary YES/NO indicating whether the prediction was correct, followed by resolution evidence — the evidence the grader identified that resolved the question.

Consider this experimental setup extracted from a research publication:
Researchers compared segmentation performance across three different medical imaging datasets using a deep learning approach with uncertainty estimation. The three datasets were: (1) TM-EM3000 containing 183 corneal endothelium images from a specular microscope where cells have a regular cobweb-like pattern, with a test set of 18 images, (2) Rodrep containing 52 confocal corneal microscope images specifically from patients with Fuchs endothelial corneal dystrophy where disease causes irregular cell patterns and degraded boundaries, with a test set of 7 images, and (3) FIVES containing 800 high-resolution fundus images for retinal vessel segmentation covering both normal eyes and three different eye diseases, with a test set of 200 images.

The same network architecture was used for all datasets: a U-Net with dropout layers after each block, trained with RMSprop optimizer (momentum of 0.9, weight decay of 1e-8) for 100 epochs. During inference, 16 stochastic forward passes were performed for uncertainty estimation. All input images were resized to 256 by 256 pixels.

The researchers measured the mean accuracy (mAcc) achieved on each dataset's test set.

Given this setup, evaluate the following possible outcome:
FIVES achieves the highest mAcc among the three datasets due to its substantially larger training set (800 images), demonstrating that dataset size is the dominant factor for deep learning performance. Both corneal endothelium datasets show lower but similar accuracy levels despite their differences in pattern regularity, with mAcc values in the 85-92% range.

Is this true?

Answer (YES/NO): NO